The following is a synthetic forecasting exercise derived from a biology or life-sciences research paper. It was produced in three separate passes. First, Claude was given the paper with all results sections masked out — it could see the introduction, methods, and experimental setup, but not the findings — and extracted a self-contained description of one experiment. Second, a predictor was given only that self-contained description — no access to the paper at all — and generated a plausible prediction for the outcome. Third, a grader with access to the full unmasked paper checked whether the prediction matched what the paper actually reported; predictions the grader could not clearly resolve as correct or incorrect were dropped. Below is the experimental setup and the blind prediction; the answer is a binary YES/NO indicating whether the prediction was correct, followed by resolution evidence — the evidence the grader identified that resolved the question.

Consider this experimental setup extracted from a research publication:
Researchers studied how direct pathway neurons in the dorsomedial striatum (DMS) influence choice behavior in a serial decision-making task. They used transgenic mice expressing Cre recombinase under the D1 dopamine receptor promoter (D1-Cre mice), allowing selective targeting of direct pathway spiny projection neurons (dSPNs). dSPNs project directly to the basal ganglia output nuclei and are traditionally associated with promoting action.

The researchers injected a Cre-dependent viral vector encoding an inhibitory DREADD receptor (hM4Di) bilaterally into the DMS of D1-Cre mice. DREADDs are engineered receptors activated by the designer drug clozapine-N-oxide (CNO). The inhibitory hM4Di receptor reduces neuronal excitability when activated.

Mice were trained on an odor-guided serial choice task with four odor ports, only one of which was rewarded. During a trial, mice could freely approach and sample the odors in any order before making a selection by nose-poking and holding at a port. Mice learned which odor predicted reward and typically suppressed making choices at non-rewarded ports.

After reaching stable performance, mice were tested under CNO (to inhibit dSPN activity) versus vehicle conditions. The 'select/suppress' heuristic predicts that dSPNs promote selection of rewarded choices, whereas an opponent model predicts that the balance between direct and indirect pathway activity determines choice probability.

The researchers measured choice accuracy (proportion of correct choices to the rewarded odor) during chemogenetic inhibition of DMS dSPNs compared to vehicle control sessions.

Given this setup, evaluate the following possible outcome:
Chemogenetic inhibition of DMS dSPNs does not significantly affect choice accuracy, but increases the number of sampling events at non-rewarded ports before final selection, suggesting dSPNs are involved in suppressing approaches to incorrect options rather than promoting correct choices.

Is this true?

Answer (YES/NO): NO